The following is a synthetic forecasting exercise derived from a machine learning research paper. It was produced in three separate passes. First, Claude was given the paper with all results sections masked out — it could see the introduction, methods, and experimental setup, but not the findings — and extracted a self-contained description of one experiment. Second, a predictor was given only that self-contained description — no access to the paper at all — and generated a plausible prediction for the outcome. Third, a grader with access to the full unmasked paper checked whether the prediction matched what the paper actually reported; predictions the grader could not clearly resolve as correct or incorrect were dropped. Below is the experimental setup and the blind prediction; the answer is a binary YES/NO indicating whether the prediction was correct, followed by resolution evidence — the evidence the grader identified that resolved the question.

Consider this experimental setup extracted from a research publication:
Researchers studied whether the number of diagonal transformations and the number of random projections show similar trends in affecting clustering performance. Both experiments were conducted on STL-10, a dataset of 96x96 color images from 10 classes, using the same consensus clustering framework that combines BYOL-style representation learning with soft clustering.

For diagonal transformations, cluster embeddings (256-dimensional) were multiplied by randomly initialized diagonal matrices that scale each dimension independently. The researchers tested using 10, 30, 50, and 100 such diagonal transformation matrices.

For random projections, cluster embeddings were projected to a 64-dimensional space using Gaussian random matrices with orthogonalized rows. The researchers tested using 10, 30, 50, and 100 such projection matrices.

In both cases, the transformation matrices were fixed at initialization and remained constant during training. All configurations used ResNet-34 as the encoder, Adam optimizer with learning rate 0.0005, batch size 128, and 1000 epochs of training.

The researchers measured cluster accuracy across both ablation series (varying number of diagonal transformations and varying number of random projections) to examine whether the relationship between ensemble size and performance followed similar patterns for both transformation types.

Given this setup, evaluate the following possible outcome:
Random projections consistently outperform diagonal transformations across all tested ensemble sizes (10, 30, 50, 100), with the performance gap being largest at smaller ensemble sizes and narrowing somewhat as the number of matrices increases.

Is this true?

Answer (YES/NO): NO